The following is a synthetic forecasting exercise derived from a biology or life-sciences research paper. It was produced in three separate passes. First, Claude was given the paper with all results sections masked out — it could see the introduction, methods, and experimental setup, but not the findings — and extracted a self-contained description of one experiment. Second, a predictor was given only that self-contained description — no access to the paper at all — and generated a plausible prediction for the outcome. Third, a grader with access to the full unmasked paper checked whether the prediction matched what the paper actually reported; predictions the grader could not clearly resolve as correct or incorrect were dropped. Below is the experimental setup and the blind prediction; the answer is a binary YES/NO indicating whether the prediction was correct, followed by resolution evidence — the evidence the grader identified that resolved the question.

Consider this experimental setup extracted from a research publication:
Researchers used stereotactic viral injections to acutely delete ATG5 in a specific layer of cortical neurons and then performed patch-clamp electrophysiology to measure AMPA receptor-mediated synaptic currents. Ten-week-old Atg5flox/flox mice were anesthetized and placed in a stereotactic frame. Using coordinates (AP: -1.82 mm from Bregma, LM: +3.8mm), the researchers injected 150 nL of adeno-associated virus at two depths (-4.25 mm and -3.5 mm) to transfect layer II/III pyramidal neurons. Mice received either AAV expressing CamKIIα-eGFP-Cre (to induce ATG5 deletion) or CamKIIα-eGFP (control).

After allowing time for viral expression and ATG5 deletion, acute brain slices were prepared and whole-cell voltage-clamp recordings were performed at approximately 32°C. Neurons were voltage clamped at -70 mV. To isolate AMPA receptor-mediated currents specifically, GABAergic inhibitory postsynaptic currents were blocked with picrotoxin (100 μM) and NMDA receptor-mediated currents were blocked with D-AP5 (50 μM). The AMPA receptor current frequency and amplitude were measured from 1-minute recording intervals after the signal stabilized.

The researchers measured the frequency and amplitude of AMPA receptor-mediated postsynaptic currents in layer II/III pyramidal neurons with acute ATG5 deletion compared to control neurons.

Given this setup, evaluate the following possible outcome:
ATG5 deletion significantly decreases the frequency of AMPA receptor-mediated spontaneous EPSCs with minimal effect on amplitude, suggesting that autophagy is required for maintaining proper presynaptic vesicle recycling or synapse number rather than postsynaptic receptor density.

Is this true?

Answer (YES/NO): NO